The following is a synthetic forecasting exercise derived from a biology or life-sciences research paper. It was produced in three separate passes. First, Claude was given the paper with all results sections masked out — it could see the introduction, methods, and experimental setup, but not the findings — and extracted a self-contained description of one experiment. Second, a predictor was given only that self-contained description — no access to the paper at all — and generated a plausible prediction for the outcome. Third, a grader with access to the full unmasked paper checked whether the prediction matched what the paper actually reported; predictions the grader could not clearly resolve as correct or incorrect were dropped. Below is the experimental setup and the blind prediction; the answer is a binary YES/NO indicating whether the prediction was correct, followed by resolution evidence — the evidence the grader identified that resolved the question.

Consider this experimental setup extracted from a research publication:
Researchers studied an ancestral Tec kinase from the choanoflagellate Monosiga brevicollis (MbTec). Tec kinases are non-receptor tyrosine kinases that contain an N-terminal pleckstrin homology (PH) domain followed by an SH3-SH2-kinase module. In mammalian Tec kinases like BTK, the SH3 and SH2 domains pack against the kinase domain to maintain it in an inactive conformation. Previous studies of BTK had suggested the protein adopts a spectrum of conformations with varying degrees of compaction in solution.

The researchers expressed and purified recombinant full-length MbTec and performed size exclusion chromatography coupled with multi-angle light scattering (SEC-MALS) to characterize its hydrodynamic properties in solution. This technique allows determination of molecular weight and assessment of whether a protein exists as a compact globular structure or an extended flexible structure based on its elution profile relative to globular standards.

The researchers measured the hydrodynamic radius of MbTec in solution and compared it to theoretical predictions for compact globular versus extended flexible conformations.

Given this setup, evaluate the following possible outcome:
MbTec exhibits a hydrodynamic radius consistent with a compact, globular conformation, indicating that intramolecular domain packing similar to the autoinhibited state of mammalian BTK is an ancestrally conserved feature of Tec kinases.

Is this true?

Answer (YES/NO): YES